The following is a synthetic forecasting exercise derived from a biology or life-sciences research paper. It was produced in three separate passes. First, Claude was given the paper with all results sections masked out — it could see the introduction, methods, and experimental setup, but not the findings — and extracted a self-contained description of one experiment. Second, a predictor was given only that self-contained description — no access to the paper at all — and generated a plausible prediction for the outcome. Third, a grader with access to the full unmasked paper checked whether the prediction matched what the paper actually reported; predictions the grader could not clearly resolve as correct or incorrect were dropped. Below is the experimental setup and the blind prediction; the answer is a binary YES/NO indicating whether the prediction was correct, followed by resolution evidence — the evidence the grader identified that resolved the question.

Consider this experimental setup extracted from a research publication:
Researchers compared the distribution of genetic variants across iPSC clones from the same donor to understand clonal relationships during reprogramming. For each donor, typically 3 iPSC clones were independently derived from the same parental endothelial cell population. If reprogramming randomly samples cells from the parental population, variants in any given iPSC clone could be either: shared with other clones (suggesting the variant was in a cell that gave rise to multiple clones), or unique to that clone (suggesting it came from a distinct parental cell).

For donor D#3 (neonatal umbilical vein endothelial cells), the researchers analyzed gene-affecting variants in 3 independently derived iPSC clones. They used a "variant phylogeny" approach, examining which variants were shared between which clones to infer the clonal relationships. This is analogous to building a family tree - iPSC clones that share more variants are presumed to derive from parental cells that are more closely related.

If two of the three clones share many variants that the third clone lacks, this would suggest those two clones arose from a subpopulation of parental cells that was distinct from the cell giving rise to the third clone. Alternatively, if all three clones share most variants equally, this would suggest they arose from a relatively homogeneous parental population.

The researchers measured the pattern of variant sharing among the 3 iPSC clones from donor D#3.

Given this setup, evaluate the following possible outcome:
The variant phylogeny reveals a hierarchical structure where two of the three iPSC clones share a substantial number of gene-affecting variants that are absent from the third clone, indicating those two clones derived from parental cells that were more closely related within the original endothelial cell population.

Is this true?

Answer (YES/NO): YES